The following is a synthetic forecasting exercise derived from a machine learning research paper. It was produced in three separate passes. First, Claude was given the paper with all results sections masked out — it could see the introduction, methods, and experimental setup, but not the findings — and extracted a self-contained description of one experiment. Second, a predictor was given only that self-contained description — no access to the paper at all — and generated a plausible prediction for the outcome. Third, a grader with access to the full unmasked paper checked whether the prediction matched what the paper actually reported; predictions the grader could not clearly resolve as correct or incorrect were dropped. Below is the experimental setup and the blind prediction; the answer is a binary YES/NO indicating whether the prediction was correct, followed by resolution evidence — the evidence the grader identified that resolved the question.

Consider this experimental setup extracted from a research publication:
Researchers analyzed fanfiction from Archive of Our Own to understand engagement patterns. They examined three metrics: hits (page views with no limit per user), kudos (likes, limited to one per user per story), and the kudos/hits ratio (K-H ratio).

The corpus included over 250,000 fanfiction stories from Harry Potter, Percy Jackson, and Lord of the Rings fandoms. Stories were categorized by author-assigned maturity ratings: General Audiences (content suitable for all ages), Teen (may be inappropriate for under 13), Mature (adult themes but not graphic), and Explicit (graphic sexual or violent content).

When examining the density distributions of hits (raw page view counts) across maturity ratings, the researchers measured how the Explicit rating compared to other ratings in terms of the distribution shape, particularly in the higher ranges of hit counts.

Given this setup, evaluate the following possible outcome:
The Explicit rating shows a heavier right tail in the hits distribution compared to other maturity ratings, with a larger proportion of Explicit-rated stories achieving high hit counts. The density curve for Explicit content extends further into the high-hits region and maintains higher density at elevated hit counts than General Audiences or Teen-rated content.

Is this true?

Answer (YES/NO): YES